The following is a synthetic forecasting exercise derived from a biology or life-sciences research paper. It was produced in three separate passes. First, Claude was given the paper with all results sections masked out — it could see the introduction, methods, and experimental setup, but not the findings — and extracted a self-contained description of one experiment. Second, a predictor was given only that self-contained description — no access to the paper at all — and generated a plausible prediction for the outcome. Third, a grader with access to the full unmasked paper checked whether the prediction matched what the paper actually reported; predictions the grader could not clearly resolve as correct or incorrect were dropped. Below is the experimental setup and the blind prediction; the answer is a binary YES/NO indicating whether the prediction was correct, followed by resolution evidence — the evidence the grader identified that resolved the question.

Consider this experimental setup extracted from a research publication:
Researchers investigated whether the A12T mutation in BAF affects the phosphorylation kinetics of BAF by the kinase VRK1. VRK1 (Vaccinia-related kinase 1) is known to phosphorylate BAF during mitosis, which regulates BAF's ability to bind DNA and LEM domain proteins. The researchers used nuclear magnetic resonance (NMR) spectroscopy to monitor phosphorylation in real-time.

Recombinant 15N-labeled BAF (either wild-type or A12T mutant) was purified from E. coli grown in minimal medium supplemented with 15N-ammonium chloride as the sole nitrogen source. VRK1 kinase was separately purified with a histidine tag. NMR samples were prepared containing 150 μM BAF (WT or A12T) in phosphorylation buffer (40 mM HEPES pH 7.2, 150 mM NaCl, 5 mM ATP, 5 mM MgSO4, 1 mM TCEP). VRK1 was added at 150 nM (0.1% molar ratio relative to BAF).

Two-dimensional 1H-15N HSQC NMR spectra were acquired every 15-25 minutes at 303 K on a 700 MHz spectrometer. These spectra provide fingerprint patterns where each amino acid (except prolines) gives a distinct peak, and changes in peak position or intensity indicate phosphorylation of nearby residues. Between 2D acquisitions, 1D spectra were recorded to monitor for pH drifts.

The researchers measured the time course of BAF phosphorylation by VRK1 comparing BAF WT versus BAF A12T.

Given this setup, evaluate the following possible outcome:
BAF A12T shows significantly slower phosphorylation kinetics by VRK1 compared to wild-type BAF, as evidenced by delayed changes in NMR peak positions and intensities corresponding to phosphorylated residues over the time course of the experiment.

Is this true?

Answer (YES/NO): NO